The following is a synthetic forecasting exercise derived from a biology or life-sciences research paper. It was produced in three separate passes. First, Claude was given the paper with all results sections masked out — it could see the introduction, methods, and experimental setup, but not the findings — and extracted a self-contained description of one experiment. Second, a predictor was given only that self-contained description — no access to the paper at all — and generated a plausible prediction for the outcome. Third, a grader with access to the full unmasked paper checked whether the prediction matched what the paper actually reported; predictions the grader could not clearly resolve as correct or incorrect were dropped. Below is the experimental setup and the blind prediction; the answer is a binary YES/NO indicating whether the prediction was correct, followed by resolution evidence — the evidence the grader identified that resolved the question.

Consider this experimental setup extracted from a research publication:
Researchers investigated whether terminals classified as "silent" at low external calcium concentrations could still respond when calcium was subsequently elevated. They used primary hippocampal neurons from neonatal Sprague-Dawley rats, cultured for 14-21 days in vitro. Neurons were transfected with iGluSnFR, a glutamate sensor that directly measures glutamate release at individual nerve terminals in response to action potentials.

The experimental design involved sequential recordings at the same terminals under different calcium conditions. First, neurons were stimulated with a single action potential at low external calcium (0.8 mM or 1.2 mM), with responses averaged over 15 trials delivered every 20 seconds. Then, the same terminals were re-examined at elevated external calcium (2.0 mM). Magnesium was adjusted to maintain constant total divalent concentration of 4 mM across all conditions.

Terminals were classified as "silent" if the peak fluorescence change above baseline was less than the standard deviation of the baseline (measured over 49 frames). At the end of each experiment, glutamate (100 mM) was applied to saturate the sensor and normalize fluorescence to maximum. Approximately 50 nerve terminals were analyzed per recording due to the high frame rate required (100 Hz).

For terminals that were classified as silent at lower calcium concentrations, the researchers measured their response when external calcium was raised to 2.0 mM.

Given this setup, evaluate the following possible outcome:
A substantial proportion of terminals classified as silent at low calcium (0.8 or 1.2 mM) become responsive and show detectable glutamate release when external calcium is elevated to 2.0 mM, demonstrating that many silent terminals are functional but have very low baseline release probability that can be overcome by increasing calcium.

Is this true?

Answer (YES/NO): YES